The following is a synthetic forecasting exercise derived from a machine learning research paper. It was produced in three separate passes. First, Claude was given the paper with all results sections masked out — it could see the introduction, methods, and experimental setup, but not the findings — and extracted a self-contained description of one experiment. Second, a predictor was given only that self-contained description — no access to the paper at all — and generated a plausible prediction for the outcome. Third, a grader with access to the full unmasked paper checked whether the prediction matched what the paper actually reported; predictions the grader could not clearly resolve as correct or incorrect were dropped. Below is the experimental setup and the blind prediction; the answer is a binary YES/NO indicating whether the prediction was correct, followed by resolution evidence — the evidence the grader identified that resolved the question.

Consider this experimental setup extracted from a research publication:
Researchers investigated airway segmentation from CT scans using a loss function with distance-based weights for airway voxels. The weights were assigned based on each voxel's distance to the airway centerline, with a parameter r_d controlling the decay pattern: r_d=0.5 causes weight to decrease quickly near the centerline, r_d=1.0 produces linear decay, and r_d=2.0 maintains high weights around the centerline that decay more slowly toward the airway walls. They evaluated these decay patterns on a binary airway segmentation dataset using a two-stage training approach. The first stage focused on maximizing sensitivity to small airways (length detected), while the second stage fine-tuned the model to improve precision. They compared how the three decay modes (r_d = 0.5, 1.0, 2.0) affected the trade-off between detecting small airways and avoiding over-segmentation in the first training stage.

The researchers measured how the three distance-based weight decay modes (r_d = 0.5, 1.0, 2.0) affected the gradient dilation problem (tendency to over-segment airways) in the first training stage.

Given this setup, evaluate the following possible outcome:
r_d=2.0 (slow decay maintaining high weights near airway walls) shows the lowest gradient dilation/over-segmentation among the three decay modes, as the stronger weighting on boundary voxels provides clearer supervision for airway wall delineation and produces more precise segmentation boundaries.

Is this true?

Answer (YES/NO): NO